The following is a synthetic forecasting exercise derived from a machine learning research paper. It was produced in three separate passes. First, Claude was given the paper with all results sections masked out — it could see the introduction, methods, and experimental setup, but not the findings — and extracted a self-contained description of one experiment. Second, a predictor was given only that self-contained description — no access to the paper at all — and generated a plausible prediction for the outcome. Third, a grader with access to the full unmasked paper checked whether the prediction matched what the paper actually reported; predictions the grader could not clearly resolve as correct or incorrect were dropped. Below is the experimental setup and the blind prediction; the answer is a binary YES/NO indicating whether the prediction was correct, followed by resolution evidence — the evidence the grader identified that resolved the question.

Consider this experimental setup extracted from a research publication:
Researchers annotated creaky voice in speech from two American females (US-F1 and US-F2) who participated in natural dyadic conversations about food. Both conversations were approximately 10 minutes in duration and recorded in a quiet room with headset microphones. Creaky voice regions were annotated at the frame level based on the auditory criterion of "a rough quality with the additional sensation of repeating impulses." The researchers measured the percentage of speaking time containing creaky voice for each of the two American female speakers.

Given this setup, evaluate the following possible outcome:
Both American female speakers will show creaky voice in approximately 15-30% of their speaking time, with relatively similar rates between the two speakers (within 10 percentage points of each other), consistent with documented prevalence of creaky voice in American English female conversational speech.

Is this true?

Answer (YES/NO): NO